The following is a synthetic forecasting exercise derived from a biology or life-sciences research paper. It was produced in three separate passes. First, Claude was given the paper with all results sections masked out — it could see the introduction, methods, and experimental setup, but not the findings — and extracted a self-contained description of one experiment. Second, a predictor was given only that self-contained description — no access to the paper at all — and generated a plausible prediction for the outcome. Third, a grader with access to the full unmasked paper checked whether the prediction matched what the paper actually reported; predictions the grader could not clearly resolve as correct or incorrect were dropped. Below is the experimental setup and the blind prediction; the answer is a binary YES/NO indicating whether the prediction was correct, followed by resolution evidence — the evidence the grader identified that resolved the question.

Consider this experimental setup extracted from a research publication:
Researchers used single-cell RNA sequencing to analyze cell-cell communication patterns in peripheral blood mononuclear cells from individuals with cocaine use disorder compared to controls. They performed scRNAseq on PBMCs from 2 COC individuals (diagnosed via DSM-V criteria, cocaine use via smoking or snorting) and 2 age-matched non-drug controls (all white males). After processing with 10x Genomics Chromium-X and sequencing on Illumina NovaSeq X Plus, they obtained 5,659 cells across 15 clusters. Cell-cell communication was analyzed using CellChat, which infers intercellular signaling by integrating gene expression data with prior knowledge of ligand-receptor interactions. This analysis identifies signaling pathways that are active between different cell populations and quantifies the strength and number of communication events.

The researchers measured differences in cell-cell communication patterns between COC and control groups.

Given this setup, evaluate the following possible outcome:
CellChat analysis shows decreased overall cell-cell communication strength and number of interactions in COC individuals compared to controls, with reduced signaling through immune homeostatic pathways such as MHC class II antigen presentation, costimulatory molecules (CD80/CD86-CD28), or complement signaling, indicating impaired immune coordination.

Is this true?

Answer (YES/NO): NO